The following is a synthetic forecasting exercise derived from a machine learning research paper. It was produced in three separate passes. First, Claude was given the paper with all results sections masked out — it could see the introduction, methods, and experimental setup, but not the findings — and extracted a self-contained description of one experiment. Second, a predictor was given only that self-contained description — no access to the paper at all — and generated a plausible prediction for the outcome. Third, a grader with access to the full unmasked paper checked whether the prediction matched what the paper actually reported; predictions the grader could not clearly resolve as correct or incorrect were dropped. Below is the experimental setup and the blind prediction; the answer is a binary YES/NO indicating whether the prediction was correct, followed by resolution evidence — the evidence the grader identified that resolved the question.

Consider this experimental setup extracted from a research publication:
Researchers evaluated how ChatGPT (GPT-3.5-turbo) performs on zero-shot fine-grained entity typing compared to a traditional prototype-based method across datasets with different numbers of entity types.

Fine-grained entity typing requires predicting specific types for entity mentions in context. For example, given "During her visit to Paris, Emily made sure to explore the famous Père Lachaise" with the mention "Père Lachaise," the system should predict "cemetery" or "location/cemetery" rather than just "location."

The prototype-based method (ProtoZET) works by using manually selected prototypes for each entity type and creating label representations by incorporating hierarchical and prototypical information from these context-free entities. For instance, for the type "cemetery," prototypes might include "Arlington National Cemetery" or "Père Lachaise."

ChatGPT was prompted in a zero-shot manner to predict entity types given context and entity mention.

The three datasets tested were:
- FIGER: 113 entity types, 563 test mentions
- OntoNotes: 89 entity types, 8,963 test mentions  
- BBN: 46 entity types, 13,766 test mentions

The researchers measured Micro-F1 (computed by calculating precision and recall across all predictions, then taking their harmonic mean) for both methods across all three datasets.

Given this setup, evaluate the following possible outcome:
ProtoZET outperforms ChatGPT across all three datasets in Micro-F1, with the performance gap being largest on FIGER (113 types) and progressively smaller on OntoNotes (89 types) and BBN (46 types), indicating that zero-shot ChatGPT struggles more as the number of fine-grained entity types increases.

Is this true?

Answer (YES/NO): NO